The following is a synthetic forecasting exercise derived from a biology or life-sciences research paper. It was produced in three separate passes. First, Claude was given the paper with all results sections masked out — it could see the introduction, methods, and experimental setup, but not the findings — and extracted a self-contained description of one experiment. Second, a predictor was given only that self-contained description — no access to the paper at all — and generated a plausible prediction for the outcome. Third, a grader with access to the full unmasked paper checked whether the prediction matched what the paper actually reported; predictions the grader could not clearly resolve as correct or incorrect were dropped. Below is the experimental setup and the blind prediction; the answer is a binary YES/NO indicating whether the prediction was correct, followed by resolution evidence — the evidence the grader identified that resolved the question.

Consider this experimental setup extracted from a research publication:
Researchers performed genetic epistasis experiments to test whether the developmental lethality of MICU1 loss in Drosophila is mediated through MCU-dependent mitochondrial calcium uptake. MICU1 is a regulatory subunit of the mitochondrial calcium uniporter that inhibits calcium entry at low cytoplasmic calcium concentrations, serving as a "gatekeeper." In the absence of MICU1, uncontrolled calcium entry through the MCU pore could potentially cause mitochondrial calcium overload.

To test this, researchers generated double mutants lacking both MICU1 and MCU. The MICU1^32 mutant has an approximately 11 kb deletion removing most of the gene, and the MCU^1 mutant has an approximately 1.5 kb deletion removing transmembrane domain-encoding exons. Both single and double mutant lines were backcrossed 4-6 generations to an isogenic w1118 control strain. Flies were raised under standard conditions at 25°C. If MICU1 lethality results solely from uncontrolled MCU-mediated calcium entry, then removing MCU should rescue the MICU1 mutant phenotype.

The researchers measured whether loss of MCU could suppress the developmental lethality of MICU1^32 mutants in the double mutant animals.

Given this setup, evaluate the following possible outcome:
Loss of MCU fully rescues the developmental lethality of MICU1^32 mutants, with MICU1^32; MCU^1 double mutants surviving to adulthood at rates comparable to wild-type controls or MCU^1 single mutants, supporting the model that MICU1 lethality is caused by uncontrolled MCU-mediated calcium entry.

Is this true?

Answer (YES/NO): NO